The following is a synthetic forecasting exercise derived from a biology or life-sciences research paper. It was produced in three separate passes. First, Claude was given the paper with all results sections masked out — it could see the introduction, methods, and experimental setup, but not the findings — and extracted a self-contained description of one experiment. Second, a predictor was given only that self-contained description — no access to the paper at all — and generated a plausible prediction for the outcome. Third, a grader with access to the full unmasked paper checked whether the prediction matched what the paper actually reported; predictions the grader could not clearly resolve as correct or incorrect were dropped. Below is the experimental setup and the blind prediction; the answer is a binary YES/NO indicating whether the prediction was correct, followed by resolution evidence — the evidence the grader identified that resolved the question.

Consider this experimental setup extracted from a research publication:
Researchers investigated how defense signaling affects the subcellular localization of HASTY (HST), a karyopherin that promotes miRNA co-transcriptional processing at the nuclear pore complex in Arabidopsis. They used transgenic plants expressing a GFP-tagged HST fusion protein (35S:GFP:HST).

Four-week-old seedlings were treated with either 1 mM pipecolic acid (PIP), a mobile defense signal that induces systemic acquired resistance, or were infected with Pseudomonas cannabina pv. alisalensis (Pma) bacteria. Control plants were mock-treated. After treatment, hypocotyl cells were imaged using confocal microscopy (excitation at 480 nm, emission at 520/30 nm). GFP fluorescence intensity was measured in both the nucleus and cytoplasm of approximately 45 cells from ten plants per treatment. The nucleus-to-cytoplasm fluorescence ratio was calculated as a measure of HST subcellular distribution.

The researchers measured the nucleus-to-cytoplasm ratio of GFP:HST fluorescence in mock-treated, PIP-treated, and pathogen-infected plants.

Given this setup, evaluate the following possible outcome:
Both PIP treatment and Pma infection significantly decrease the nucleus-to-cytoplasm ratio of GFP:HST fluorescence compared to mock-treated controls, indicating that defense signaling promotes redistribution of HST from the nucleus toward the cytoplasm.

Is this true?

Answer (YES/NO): NO